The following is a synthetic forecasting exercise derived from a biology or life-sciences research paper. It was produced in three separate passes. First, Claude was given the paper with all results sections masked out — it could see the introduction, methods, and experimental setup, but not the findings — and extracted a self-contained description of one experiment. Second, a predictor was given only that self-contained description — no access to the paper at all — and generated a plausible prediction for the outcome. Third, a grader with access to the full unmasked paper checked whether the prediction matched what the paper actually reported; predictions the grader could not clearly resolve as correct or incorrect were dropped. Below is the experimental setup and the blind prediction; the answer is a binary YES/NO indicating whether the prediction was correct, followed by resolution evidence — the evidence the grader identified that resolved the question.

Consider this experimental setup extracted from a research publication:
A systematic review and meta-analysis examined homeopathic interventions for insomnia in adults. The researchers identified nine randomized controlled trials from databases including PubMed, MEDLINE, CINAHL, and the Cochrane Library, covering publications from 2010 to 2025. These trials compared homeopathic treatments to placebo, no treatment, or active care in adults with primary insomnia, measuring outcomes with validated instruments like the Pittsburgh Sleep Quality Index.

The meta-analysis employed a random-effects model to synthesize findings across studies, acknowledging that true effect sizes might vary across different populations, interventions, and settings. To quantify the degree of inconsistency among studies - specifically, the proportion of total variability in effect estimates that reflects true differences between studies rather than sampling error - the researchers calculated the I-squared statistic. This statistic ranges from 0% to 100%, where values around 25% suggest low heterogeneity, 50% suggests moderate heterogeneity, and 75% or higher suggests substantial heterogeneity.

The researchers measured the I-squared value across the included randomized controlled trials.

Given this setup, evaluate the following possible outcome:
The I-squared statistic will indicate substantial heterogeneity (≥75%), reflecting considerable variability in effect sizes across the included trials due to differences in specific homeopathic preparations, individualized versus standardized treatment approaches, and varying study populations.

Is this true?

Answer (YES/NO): YES